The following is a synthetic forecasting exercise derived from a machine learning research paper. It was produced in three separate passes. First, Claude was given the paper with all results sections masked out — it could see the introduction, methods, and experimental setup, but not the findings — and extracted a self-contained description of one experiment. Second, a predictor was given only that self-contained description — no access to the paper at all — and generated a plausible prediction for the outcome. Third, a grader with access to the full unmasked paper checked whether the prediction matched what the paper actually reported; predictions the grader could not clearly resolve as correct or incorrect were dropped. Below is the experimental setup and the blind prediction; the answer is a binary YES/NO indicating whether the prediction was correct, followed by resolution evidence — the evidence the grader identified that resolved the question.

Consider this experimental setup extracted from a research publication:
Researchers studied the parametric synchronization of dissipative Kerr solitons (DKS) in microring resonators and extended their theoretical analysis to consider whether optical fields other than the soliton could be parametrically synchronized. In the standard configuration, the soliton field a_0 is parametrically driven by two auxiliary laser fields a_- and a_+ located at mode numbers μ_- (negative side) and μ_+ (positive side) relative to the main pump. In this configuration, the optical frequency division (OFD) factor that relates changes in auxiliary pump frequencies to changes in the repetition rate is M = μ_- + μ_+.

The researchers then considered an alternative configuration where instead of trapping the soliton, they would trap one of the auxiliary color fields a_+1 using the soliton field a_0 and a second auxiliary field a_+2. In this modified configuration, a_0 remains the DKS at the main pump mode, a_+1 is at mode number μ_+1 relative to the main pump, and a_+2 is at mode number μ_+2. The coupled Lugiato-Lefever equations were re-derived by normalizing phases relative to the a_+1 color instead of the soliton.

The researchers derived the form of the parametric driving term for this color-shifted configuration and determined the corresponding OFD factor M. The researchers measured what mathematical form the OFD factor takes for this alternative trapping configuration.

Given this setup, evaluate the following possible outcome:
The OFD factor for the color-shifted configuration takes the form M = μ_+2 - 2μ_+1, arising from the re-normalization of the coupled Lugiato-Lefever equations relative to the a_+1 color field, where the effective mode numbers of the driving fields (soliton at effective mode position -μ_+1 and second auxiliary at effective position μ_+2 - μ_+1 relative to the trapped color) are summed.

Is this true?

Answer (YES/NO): YES